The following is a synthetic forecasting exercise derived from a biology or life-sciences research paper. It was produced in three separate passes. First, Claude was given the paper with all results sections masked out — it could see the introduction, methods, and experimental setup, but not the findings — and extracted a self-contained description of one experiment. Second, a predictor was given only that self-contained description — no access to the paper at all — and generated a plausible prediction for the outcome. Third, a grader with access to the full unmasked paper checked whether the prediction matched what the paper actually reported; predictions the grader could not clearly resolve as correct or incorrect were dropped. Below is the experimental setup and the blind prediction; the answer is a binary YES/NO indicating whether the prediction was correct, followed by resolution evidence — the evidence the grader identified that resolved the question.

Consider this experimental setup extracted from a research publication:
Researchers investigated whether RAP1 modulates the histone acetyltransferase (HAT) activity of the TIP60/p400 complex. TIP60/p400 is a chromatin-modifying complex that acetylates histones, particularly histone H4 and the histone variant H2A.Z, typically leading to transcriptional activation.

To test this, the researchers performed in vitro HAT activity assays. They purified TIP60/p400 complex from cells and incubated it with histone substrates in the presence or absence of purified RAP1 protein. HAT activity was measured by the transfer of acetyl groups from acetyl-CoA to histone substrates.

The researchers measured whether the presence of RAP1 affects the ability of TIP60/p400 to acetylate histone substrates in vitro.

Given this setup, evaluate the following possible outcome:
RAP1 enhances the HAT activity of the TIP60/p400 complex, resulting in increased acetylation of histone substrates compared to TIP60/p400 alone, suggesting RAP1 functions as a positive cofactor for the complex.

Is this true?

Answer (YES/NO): YES